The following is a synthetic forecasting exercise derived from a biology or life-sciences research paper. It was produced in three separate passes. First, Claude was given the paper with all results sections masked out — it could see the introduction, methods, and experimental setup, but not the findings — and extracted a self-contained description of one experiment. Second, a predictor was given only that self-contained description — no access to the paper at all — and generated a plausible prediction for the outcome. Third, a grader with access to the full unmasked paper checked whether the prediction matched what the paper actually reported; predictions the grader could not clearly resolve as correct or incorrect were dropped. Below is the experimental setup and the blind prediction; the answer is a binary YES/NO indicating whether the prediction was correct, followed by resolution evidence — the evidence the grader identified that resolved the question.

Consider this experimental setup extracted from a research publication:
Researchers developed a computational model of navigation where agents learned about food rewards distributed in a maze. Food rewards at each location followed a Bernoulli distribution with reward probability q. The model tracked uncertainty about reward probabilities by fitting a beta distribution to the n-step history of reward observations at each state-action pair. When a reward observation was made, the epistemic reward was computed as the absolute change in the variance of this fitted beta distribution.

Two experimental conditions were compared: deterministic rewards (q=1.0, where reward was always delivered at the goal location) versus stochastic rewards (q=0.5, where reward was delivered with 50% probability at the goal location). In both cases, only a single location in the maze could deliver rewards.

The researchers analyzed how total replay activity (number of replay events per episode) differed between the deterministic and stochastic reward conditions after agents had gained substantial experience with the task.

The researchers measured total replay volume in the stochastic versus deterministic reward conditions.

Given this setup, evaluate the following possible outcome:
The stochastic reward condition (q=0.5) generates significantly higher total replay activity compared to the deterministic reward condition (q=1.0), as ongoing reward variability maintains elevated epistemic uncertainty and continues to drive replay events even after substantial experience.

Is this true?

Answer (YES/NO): YES